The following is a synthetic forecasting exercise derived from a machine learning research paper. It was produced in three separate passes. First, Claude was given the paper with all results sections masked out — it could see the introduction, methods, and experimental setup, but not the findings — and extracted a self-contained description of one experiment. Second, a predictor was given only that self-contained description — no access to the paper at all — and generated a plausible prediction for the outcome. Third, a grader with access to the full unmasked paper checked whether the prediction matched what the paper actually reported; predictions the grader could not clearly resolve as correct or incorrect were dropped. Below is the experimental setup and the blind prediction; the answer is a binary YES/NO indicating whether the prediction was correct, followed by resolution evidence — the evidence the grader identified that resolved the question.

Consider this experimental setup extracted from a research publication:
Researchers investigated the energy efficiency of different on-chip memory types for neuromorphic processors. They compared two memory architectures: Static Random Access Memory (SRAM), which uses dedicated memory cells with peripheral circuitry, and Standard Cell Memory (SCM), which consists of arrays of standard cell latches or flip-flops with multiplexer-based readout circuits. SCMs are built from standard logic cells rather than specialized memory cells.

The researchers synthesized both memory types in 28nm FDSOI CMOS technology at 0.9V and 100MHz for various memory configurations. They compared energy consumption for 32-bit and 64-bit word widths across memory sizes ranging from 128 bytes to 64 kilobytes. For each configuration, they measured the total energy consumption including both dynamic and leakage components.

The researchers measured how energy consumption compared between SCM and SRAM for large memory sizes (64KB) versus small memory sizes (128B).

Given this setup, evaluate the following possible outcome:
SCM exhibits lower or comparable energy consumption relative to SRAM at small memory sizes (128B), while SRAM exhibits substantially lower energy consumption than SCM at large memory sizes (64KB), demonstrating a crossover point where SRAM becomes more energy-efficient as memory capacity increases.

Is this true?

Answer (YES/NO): YES